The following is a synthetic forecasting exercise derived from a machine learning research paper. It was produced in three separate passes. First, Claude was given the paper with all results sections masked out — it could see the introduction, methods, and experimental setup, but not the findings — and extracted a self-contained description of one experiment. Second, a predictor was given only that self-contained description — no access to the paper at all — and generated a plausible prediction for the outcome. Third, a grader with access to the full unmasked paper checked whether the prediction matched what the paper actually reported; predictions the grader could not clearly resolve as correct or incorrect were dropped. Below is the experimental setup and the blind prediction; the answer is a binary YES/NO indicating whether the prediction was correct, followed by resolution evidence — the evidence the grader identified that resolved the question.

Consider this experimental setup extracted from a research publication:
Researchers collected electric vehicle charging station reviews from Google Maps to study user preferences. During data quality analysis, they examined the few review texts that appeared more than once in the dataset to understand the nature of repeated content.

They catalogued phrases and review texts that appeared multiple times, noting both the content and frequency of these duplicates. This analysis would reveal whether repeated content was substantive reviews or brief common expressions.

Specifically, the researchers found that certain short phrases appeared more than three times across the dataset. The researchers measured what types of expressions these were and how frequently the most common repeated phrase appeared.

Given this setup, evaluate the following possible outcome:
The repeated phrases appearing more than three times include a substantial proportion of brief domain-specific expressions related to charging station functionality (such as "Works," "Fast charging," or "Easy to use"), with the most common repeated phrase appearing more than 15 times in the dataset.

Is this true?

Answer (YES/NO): NO